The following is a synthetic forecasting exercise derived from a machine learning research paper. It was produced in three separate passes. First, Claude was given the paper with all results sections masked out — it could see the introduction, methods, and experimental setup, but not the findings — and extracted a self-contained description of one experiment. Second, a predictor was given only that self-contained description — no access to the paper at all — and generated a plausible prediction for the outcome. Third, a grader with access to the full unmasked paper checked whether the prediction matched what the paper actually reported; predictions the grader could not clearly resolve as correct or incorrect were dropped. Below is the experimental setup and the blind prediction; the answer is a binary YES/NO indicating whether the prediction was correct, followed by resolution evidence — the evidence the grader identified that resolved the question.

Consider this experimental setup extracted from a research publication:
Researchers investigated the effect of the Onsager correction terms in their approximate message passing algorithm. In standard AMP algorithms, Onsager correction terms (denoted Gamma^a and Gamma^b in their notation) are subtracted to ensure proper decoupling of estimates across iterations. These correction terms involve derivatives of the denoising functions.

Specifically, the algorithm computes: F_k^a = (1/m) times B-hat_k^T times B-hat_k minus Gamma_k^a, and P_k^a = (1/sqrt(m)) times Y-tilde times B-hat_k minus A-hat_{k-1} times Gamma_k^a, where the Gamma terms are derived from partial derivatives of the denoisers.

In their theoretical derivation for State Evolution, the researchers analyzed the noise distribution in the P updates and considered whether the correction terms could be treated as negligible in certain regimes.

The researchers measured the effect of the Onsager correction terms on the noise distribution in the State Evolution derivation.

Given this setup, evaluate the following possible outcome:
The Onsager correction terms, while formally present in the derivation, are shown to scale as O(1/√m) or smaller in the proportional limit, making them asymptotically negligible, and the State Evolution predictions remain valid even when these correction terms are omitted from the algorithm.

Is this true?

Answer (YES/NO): NO